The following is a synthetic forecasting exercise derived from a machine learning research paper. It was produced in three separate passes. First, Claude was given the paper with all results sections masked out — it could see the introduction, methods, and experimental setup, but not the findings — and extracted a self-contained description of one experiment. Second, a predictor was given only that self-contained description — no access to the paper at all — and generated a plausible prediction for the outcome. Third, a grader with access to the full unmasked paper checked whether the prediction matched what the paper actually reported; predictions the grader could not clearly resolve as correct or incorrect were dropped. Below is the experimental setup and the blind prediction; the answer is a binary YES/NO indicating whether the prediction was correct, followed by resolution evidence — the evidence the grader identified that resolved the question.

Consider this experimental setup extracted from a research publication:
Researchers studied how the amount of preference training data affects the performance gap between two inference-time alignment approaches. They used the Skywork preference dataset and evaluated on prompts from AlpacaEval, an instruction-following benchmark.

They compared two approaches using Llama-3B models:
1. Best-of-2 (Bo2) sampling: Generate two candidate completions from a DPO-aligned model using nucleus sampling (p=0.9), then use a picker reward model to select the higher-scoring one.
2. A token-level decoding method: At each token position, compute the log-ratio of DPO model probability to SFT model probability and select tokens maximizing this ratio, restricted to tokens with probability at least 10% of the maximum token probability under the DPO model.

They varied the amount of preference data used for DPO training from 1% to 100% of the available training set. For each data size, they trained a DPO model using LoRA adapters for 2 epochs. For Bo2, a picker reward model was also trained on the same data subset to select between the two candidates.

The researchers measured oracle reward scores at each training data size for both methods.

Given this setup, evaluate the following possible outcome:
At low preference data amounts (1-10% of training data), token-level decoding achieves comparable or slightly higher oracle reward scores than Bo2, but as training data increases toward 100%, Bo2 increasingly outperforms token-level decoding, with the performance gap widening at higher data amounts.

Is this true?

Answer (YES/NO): NO